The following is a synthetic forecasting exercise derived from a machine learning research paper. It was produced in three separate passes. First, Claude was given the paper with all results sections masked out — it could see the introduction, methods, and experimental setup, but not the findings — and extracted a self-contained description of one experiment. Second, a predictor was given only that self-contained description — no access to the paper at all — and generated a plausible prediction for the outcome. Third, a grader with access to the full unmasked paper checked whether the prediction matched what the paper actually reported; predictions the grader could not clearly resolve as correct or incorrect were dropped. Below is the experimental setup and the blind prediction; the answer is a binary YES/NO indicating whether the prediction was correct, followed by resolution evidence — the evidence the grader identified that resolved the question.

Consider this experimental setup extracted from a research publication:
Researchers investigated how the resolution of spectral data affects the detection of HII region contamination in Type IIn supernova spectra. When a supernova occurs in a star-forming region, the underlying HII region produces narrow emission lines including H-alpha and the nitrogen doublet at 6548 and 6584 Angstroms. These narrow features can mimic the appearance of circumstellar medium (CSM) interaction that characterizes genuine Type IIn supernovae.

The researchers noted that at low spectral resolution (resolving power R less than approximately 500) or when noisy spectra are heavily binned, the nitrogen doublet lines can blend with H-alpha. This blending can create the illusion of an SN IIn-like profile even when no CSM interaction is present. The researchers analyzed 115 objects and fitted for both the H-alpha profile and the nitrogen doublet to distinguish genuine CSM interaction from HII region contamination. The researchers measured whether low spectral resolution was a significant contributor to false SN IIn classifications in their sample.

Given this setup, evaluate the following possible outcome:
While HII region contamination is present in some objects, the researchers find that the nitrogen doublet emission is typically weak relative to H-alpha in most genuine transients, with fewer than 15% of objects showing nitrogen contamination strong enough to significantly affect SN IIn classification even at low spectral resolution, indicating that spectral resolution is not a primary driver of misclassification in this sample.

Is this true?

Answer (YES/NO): NO